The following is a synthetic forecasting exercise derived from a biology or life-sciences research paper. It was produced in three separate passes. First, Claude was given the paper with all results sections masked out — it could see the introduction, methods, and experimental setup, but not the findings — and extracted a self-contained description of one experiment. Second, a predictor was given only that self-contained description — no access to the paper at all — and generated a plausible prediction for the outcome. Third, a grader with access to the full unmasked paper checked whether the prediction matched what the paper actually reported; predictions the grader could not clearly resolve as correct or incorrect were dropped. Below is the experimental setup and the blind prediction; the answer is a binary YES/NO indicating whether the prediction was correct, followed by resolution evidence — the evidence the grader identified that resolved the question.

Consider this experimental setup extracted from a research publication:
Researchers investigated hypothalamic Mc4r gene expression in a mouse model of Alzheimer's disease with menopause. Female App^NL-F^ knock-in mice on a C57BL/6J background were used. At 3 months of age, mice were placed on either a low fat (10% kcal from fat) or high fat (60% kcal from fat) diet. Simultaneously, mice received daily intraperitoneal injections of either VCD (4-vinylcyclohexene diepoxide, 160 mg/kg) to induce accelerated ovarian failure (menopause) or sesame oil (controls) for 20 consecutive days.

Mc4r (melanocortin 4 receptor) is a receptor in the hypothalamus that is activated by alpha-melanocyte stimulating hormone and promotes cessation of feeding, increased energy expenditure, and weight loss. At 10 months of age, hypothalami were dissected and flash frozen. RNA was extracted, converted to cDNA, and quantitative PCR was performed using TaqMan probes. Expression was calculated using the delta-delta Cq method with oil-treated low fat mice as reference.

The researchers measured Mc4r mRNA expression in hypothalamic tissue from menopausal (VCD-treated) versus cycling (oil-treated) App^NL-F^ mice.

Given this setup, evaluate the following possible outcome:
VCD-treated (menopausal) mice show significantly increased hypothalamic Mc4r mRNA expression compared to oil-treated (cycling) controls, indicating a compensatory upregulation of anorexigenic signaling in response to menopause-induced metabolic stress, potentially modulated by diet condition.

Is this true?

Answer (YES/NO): NO